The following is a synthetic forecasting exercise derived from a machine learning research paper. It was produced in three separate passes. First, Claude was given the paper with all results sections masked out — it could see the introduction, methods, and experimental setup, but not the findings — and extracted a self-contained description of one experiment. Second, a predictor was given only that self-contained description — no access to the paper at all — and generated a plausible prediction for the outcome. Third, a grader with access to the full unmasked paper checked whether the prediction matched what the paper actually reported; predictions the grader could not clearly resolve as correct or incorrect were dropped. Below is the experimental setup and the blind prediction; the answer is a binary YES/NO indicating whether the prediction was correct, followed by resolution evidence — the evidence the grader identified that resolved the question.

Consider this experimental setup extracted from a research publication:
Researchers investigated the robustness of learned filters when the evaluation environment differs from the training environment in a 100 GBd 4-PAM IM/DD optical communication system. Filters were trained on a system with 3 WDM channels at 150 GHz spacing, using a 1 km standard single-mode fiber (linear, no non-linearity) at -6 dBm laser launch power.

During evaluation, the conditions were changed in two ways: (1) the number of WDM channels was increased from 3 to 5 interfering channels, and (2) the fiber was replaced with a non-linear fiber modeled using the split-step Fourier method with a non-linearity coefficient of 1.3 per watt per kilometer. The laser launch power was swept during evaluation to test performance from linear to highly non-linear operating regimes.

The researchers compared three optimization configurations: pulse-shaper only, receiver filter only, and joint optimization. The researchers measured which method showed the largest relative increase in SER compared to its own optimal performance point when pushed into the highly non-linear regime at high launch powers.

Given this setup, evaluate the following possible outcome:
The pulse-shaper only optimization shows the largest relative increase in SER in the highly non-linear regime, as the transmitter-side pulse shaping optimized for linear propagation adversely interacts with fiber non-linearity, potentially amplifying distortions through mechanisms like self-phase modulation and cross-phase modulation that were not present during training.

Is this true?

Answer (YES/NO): NO